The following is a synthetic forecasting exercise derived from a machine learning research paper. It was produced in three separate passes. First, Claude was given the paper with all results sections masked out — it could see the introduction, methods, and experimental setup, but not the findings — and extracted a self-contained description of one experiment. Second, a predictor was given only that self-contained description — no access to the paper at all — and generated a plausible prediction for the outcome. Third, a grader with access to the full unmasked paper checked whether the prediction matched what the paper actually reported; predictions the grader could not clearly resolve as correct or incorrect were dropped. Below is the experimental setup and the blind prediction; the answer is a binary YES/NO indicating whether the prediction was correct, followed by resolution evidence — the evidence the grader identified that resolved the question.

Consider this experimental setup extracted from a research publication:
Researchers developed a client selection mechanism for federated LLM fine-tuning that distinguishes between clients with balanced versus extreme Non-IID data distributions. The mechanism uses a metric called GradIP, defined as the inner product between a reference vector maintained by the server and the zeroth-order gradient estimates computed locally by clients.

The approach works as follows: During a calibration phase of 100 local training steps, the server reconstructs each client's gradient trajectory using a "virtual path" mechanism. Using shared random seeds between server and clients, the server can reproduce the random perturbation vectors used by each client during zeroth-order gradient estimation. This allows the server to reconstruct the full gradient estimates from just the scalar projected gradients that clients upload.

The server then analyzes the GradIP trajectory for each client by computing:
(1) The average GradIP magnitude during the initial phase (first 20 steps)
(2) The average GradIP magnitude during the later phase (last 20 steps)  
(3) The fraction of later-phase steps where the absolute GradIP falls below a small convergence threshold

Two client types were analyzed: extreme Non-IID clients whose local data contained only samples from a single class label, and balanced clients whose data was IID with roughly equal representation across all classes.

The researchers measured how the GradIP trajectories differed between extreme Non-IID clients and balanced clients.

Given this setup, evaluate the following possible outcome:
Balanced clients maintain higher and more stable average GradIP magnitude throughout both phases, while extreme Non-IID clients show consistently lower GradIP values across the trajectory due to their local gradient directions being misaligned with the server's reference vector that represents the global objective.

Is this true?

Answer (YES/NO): NO